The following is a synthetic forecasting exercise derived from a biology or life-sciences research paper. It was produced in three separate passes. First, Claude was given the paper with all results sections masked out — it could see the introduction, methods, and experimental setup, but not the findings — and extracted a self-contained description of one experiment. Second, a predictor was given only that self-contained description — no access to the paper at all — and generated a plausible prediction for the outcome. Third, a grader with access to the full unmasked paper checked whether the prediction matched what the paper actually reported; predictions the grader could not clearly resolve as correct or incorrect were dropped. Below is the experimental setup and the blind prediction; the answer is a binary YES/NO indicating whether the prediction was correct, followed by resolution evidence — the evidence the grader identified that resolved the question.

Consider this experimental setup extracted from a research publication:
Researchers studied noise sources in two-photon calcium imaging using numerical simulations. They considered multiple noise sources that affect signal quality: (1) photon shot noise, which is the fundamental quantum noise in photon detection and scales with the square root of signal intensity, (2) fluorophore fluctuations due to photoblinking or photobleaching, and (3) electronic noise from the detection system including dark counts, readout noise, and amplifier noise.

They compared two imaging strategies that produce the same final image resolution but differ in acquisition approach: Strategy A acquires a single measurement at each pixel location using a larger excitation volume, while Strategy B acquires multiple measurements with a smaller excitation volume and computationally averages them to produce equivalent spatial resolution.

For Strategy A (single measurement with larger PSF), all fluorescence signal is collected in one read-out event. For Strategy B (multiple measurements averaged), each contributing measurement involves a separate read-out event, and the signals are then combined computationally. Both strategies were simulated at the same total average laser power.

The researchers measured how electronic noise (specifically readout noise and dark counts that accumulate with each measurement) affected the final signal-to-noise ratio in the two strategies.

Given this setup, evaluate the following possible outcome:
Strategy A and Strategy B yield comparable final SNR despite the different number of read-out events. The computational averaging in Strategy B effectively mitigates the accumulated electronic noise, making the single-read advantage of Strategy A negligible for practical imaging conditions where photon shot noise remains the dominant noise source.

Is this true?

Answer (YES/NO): NO